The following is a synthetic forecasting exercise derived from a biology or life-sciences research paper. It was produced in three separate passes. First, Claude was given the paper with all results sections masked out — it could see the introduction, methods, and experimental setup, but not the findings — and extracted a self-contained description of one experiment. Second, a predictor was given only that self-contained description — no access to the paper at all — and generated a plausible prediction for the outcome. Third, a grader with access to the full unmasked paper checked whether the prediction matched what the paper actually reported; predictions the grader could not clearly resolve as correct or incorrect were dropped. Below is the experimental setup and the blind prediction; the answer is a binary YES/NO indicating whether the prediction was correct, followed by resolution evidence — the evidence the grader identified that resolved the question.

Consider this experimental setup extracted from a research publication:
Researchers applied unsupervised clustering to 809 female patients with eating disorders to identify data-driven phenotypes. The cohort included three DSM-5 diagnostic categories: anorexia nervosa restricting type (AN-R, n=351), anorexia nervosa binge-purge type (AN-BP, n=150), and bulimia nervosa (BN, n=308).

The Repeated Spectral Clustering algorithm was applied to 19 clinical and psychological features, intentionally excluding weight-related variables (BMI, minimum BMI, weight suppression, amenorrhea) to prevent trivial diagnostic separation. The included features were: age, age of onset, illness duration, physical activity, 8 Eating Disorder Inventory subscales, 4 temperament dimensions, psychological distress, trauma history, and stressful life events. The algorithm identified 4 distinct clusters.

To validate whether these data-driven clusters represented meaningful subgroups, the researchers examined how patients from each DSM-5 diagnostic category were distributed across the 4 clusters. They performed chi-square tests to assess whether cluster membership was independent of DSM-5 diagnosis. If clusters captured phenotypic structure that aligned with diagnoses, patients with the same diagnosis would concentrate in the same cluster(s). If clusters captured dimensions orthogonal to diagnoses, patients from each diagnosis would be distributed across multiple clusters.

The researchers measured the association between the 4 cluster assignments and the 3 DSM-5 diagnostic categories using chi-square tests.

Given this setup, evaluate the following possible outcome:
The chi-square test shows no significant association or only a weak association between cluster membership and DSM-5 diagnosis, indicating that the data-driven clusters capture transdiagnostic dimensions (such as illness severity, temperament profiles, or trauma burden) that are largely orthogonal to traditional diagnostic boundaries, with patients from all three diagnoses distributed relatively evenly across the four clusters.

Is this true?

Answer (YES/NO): NO